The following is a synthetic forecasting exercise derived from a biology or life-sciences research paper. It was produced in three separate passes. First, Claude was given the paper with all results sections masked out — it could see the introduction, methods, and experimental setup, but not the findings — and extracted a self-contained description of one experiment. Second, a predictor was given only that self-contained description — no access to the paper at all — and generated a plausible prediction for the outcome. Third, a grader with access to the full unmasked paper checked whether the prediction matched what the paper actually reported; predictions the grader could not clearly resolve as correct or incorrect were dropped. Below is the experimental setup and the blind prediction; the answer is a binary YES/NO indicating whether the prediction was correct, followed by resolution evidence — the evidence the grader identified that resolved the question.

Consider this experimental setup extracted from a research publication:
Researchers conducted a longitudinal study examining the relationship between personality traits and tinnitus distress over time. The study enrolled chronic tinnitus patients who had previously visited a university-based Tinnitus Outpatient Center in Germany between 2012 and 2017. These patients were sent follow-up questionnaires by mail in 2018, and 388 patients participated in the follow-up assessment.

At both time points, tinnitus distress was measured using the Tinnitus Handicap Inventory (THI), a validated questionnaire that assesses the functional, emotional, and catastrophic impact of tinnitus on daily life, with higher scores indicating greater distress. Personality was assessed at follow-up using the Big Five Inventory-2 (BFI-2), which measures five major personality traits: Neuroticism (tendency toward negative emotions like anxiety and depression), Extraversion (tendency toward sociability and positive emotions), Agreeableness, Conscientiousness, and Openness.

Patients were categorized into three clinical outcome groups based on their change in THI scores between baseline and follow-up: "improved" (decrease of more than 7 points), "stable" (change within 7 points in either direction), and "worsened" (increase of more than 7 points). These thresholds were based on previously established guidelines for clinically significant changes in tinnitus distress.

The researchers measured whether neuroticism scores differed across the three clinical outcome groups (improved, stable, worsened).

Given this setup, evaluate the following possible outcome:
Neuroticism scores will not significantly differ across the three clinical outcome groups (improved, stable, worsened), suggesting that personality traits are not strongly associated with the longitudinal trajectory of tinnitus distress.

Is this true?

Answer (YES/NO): NO